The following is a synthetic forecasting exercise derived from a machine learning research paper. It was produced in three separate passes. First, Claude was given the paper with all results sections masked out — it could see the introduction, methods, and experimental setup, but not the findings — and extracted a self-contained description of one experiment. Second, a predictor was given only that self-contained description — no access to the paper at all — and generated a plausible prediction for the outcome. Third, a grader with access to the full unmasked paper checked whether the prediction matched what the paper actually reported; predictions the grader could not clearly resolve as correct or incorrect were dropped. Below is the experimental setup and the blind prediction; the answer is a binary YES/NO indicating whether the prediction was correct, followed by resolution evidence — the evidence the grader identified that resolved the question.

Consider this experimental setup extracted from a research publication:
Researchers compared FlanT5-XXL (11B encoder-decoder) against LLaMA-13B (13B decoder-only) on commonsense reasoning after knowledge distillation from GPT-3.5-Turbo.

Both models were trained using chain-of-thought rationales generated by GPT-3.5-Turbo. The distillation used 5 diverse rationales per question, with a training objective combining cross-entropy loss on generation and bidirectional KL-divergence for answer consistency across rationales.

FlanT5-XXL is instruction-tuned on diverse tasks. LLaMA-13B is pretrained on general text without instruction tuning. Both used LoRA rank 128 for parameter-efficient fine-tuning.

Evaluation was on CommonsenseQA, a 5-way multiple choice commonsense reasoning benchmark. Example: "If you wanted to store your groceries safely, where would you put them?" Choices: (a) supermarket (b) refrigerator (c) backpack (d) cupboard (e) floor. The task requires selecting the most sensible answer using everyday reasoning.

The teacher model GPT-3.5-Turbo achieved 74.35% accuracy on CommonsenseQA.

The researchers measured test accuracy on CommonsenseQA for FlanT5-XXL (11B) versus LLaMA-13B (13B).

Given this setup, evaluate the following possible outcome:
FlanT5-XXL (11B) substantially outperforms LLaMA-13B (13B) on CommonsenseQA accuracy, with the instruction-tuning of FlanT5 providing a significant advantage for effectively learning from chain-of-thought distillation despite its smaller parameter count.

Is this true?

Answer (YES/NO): YES